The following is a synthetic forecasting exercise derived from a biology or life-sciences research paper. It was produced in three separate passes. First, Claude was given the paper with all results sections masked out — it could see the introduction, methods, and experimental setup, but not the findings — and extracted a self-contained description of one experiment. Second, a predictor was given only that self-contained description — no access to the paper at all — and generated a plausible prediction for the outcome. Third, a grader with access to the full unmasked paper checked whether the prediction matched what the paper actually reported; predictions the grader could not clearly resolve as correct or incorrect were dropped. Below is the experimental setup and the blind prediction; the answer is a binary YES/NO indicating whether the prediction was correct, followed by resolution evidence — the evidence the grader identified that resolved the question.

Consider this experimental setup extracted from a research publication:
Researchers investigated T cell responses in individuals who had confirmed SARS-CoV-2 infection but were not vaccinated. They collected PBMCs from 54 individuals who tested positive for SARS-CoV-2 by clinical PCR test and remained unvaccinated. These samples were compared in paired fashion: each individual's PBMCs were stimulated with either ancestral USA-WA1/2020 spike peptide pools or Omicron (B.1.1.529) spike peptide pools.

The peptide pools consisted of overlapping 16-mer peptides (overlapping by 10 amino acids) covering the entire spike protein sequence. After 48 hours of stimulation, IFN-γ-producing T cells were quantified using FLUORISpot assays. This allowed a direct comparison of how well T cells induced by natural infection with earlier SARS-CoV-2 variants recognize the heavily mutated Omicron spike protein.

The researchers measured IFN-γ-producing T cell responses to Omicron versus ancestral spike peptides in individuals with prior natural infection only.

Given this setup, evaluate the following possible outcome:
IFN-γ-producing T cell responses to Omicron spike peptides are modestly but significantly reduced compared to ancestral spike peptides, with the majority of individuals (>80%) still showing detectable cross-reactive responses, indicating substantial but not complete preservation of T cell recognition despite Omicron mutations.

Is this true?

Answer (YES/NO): NO